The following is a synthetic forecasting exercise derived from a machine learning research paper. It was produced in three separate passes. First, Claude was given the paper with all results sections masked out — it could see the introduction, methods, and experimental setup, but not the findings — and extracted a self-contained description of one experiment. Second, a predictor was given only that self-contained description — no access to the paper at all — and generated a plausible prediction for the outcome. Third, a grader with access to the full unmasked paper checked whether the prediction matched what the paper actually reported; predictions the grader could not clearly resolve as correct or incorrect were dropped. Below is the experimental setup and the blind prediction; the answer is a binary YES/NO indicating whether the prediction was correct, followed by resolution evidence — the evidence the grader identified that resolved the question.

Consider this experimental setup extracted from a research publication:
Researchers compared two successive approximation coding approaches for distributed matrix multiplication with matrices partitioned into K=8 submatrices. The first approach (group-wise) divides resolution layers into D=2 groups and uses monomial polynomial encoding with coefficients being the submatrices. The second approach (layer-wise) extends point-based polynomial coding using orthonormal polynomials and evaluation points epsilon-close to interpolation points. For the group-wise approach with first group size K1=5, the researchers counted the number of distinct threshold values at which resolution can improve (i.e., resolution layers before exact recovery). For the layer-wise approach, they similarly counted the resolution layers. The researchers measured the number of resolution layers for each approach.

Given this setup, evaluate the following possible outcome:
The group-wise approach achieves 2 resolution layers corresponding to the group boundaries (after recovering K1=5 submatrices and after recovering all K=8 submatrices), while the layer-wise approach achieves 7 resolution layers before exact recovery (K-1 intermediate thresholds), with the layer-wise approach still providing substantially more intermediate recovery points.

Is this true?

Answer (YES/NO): NO